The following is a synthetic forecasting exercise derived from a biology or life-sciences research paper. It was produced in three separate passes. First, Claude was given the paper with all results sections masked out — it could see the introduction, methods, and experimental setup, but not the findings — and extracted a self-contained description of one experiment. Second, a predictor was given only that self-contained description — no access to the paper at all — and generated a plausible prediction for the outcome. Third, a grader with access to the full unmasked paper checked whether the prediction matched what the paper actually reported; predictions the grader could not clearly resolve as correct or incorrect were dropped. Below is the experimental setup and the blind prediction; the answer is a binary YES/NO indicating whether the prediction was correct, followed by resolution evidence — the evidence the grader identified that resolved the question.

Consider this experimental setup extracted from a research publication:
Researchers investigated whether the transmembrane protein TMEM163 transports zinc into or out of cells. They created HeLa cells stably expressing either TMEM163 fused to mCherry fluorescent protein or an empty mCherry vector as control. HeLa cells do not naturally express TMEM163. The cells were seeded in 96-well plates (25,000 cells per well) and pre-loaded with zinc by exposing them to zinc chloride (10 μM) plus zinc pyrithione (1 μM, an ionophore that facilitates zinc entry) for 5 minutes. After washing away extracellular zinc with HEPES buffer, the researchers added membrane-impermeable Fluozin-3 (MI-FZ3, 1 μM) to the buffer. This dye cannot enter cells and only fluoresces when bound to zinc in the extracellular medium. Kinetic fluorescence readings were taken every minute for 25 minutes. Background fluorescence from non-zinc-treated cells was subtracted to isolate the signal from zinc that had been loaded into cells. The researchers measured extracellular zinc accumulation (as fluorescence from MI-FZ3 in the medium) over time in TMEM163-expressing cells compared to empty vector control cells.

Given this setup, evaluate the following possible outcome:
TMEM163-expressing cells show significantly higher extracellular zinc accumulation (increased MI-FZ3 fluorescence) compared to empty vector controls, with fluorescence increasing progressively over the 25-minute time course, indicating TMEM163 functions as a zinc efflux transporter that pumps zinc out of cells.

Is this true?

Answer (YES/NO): YES